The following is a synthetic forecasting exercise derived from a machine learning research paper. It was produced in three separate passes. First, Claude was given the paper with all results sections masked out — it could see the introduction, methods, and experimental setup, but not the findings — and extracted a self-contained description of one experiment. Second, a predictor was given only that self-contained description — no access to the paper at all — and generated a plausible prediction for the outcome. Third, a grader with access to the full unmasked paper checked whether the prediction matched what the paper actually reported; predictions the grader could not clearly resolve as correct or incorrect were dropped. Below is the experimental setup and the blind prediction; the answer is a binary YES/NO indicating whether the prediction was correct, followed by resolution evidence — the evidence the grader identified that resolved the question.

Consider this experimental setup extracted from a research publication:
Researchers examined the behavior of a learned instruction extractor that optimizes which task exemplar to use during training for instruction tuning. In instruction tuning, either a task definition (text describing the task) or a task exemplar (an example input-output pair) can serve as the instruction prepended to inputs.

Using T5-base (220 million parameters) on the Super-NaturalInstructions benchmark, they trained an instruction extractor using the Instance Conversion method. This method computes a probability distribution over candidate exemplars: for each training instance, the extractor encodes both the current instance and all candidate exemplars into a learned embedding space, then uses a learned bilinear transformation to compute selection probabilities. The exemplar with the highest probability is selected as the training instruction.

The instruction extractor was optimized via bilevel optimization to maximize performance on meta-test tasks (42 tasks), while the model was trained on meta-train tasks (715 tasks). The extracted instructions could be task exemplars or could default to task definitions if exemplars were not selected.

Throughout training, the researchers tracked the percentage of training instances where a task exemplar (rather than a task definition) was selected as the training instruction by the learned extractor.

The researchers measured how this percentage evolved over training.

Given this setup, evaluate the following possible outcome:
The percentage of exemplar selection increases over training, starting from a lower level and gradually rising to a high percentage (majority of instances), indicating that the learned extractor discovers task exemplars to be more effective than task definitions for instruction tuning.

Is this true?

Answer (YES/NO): NO